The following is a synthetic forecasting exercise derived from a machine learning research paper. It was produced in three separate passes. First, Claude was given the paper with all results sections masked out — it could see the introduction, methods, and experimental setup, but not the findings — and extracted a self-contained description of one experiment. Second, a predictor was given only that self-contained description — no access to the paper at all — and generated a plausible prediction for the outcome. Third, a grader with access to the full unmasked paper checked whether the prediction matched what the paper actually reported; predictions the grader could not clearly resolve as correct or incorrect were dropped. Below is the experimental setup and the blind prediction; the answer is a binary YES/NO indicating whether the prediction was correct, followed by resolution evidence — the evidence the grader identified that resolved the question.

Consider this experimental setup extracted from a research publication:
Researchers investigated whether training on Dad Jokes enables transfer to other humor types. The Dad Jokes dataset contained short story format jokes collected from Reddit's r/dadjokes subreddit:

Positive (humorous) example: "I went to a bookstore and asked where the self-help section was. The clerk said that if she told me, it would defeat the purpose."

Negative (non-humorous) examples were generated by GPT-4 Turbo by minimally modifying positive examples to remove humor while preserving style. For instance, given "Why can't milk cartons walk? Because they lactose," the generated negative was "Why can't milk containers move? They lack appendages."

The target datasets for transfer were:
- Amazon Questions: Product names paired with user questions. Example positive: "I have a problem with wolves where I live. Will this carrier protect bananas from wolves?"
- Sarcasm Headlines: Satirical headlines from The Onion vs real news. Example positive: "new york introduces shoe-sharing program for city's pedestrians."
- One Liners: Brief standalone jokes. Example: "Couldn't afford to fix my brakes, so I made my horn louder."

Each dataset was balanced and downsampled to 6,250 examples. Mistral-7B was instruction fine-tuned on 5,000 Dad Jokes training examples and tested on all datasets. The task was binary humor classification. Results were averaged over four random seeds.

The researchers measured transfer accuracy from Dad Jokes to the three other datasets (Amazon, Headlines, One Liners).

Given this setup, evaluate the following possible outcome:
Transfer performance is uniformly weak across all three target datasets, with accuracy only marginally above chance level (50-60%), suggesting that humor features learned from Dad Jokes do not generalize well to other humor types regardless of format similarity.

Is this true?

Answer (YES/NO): NO